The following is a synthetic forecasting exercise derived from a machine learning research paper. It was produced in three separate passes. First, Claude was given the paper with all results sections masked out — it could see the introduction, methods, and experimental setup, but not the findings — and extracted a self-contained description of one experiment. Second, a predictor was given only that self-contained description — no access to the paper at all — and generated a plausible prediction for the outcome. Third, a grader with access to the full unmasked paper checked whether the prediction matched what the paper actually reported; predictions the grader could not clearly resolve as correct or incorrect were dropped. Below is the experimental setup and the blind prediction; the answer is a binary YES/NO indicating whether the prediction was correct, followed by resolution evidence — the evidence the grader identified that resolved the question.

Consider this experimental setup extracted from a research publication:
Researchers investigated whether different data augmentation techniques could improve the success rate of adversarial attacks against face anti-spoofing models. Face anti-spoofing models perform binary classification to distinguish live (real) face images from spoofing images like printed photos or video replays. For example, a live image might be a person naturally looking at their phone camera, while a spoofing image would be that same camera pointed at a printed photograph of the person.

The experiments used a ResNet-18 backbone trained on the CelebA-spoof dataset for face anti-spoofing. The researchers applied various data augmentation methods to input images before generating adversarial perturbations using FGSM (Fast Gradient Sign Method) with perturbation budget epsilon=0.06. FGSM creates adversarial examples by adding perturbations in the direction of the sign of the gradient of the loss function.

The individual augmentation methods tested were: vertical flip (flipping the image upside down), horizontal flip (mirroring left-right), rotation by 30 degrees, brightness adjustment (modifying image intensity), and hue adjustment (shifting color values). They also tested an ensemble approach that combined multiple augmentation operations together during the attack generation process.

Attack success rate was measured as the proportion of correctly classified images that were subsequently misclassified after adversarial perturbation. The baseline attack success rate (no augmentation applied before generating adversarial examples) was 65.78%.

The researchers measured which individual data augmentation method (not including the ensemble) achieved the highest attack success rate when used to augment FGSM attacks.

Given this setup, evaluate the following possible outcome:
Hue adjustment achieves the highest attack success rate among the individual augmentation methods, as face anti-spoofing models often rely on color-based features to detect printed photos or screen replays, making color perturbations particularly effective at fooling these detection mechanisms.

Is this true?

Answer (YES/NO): NO